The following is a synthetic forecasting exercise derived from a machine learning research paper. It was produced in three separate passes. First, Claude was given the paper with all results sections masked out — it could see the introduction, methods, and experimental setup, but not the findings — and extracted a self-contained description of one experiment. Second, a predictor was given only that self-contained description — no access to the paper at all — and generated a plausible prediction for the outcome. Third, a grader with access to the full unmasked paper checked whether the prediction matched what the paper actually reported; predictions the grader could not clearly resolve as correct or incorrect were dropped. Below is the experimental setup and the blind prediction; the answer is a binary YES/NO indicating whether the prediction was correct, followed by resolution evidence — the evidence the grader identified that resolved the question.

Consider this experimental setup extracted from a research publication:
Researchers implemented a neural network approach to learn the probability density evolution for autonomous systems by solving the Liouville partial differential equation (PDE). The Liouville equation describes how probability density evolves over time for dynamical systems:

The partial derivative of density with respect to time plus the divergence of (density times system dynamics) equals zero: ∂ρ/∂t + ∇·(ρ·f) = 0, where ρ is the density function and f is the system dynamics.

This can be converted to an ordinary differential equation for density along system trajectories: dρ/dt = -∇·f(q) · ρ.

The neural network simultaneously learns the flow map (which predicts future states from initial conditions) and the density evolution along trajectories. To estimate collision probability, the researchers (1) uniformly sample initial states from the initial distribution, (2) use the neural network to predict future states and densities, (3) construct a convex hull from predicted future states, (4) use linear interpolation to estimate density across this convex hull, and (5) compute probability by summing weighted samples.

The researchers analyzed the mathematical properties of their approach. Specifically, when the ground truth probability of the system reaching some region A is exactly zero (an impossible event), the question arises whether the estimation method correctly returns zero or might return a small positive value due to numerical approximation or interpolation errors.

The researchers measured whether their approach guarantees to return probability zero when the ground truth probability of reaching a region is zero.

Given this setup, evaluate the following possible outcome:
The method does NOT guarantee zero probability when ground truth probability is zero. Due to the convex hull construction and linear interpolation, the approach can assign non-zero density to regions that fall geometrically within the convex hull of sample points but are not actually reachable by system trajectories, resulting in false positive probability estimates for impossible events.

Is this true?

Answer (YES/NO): NO